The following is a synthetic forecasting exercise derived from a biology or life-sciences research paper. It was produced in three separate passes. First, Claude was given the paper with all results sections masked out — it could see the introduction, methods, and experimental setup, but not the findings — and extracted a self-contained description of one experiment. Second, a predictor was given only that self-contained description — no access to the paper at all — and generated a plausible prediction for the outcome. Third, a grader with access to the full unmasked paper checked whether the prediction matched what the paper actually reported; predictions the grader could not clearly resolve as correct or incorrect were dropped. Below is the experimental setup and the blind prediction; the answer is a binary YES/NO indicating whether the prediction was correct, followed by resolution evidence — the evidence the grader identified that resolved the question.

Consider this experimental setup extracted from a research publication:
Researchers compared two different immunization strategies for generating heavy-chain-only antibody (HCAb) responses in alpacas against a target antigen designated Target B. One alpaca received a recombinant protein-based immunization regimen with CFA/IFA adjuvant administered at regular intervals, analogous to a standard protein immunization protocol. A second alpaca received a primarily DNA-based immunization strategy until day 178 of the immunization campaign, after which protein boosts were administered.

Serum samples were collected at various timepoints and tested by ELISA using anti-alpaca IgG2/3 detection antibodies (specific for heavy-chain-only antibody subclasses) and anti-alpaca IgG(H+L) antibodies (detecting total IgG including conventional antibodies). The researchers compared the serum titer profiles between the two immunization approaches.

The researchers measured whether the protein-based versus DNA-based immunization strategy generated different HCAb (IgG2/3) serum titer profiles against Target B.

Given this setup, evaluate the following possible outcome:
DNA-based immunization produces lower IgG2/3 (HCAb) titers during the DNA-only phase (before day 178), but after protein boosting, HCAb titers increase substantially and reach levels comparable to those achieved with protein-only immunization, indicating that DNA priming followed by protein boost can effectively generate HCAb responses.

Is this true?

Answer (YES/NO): NO